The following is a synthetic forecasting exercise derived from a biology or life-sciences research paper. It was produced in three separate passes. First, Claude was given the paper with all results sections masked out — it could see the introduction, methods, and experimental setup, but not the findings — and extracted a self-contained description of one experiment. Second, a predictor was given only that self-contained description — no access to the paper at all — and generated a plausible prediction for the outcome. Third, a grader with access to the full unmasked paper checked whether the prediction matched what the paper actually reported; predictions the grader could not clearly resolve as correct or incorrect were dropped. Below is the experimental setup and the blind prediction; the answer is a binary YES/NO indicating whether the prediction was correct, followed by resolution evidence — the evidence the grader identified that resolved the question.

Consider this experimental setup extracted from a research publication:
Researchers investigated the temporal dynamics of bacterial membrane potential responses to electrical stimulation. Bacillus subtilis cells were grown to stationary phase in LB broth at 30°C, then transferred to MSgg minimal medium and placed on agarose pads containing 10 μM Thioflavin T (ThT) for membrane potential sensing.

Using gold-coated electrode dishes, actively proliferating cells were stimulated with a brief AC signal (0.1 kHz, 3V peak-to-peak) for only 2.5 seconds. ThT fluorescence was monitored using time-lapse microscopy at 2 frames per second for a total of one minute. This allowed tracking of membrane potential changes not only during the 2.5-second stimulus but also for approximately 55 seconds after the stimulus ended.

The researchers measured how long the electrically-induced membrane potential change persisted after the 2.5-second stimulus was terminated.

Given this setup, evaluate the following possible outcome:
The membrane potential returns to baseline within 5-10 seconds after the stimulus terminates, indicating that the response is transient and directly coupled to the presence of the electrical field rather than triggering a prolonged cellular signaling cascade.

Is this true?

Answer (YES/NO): NO